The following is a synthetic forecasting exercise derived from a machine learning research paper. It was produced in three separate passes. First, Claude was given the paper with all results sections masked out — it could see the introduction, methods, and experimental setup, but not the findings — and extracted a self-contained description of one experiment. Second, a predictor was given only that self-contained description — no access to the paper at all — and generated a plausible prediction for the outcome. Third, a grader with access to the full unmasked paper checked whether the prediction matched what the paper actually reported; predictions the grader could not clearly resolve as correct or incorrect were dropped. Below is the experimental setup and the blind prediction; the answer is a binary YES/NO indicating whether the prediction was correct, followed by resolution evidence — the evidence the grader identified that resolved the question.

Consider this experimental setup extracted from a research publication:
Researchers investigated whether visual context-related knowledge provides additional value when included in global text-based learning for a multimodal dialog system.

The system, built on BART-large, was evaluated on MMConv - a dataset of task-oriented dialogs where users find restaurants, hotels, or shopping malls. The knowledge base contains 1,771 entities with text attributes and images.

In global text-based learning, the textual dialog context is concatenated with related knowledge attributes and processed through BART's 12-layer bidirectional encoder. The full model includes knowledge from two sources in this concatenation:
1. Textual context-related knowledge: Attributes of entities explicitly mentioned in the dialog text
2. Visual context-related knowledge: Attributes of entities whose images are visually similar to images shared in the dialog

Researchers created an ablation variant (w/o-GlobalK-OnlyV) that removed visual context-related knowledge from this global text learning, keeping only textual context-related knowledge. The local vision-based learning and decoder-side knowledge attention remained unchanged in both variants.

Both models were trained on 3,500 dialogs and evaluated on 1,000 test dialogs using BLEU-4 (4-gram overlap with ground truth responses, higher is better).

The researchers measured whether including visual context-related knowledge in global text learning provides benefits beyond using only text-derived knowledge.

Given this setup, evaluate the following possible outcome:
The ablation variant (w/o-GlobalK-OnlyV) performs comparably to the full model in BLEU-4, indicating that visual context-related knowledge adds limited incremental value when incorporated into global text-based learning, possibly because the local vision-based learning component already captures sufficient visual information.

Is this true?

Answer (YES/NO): NO